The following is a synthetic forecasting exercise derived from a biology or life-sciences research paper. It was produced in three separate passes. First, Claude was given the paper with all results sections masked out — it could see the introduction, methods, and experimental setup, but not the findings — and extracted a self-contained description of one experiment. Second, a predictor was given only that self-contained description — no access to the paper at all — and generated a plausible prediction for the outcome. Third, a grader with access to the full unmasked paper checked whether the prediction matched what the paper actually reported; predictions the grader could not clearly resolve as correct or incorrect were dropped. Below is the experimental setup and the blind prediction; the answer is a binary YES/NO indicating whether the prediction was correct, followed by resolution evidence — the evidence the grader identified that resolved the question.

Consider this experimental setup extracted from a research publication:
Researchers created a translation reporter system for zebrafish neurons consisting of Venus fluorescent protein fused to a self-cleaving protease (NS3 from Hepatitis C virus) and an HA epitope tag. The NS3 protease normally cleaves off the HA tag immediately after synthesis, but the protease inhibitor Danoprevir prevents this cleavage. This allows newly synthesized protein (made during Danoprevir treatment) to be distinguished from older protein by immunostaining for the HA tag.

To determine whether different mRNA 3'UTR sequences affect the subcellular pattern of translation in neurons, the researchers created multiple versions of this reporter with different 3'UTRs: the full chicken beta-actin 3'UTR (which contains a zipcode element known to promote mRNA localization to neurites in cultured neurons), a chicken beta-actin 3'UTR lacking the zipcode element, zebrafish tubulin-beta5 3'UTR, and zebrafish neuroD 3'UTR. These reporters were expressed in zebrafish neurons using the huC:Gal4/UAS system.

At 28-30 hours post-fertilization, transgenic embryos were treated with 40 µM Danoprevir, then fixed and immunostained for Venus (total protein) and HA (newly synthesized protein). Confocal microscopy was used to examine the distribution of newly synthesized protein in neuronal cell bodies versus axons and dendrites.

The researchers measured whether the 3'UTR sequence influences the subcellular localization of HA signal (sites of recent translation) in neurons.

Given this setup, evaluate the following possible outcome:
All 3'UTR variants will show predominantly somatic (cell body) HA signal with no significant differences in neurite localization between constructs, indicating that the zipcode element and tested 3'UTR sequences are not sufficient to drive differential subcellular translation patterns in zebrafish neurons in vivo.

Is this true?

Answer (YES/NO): NO